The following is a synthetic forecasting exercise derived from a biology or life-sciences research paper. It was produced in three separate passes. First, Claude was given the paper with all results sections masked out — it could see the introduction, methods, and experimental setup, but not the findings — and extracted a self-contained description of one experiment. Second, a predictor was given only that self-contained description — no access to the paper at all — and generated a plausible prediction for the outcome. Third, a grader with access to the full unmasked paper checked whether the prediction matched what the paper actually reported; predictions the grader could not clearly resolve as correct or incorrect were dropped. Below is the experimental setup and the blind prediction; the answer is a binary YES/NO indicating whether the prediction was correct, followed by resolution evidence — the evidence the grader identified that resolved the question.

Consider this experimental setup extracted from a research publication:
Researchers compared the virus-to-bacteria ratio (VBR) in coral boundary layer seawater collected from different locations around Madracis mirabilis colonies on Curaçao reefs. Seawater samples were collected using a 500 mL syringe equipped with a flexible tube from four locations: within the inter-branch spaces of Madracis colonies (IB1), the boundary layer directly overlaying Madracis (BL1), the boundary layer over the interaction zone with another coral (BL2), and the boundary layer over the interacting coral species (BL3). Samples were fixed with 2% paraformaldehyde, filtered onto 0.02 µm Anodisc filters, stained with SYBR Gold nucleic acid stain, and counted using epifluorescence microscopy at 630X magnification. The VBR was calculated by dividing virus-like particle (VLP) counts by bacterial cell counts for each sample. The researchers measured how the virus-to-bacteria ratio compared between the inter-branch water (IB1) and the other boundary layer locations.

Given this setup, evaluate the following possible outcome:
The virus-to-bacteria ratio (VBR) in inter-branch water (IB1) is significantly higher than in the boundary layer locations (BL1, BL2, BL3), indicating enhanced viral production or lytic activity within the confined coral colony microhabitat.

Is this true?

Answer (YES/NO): YES